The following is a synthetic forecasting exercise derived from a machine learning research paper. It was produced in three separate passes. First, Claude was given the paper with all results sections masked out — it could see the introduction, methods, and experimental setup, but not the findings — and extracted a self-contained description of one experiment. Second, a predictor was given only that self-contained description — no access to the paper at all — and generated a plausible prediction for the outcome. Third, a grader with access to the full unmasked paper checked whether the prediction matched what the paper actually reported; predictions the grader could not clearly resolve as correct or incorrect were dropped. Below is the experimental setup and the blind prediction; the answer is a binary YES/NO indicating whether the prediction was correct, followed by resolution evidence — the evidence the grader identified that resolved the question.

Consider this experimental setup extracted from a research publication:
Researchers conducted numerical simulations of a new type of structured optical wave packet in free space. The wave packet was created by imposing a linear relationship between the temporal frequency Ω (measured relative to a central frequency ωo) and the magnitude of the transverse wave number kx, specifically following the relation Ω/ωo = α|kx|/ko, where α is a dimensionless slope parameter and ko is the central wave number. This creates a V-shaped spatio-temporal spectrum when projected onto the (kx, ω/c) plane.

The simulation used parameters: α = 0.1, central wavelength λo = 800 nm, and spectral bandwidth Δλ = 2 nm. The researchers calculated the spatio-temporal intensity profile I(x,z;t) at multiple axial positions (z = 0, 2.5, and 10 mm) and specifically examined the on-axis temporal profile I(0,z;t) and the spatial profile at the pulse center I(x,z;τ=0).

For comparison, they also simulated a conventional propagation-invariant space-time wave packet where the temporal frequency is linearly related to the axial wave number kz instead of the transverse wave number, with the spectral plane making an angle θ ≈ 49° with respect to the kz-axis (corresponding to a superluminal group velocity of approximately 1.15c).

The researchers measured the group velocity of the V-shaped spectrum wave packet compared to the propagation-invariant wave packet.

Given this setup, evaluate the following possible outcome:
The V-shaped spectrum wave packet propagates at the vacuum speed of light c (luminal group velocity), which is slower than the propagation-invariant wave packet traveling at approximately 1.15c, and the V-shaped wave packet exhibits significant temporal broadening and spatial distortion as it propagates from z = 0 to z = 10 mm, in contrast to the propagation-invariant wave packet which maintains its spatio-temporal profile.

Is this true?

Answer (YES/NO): YES